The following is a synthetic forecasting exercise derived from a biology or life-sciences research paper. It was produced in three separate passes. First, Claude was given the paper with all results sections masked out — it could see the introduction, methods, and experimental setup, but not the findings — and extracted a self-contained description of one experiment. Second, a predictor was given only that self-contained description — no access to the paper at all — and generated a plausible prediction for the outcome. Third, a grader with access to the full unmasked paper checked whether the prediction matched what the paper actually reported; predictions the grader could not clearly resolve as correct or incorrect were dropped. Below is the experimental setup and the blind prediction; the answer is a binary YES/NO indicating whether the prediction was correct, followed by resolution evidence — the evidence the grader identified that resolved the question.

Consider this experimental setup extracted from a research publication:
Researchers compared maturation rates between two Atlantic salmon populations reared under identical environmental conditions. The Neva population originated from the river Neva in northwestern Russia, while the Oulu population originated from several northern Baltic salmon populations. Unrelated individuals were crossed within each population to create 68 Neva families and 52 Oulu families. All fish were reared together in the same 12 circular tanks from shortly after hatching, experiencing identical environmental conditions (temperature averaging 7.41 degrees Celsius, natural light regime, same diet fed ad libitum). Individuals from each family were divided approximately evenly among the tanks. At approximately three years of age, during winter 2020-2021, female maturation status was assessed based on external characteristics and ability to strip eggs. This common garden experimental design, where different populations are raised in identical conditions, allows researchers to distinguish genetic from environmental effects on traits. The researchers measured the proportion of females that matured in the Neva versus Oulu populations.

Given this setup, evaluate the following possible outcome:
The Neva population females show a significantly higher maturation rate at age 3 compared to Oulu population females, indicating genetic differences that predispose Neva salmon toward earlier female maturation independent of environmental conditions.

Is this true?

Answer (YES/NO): YES